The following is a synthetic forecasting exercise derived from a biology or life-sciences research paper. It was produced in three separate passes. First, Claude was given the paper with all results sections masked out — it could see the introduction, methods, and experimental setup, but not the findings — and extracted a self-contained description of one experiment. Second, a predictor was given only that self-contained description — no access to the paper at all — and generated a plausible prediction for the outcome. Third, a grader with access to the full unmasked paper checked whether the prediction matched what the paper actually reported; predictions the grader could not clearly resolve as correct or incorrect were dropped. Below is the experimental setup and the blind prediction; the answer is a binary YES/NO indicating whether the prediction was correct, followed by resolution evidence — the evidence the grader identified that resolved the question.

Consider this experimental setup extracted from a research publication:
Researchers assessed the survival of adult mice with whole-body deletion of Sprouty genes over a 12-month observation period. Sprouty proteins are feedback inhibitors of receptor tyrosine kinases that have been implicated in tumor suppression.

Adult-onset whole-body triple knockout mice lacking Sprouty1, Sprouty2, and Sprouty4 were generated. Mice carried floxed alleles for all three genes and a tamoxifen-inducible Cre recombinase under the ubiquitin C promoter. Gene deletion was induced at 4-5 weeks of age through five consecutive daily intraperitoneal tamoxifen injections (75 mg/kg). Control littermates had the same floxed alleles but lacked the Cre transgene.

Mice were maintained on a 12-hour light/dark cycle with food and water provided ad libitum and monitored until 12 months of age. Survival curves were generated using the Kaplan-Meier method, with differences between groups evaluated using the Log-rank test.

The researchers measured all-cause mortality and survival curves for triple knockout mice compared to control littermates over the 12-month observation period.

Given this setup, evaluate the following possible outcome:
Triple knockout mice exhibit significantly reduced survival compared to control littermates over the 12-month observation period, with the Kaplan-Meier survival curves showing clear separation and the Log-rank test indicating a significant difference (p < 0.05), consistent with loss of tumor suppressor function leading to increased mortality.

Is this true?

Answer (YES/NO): NO